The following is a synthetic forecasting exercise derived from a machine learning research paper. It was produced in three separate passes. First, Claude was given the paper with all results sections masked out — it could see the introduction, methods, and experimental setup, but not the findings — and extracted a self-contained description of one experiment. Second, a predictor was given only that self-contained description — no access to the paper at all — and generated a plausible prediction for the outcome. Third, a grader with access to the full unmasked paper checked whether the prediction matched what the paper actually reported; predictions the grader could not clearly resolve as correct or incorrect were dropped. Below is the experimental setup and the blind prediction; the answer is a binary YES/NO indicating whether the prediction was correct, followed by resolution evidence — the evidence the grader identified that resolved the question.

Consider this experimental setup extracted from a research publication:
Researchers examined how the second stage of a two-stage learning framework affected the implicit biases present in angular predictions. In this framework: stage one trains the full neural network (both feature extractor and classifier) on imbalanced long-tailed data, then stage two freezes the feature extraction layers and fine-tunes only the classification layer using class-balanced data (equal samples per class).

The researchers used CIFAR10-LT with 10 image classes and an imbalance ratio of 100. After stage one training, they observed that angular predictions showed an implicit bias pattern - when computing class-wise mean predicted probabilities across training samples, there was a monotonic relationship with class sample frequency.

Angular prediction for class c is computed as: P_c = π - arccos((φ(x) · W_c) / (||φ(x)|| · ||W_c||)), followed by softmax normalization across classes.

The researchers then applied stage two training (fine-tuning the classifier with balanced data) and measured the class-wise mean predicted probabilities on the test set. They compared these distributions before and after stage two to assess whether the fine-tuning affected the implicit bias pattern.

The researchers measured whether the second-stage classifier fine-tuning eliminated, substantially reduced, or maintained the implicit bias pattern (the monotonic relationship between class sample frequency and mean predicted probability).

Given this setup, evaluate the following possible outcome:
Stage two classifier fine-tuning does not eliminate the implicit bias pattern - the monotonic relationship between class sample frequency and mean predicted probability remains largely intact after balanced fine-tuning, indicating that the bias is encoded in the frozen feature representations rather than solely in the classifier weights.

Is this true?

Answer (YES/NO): NO